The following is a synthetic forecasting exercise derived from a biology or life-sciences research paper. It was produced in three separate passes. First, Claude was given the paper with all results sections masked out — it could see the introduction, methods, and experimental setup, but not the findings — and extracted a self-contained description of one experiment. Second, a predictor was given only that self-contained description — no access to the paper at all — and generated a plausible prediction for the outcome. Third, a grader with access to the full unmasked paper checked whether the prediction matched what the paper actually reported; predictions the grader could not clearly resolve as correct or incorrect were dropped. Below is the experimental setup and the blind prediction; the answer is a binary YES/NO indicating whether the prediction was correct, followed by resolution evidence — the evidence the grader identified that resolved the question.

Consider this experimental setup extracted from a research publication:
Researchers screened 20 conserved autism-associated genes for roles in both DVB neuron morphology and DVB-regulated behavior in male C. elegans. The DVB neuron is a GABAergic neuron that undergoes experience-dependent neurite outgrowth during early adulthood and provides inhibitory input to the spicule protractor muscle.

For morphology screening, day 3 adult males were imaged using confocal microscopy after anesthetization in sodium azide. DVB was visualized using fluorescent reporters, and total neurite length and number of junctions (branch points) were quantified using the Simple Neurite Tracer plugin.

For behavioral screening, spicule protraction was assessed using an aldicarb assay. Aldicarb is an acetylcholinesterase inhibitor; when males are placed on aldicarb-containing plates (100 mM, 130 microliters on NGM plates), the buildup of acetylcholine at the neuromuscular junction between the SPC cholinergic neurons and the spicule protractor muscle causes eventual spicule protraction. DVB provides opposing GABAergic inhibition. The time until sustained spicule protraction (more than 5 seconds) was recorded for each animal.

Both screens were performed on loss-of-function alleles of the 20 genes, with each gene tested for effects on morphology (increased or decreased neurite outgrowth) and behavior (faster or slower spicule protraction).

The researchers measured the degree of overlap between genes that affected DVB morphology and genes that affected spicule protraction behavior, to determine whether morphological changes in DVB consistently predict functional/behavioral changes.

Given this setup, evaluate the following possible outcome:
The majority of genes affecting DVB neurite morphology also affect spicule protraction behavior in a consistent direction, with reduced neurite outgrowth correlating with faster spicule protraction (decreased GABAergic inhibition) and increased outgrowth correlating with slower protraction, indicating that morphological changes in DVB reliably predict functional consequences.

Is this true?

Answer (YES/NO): NO